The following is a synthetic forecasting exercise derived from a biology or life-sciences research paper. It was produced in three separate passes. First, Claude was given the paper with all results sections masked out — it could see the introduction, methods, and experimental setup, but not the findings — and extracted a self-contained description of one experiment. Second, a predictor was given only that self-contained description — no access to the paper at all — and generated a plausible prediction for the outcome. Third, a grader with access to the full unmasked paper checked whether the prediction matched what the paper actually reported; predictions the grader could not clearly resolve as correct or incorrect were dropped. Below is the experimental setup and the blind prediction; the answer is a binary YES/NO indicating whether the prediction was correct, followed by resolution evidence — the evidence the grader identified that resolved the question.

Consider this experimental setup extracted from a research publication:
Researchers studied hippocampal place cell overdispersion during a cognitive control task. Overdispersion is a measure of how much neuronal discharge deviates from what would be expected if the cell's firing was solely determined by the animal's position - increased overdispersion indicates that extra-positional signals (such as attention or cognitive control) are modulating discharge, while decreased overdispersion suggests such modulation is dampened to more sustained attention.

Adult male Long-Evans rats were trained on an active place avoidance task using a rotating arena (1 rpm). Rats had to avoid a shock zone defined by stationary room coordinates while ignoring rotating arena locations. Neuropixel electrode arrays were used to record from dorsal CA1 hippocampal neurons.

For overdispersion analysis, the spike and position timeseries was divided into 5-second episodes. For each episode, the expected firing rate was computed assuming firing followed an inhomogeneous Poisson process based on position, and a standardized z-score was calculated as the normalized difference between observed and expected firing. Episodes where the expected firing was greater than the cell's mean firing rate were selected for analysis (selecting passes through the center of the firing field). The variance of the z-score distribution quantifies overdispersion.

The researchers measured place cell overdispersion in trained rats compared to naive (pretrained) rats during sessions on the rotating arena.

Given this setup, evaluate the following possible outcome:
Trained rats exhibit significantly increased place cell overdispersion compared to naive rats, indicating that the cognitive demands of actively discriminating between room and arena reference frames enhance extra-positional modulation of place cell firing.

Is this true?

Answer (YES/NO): NO